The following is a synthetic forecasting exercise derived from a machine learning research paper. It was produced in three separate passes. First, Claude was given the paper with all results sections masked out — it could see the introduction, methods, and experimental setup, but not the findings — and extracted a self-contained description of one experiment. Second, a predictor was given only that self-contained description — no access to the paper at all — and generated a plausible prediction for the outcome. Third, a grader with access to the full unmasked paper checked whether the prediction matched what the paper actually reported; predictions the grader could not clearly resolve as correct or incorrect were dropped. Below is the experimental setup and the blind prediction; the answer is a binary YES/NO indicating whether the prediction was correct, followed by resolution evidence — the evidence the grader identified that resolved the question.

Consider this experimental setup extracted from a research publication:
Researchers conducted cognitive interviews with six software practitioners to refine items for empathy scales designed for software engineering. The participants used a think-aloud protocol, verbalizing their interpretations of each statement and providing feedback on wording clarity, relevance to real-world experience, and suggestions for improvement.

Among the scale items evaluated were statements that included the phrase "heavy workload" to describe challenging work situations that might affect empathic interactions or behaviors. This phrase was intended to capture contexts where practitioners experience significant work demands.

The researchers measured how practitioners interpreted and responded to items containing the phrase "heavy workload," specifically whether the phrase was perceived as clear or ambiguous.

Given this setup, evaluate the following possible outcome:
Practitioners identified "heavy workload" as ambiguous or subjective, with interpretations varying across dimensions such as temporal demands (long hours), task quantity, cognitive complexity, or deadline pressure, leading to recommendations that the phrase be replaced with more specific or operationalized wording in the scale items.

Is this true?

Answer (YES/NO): YES